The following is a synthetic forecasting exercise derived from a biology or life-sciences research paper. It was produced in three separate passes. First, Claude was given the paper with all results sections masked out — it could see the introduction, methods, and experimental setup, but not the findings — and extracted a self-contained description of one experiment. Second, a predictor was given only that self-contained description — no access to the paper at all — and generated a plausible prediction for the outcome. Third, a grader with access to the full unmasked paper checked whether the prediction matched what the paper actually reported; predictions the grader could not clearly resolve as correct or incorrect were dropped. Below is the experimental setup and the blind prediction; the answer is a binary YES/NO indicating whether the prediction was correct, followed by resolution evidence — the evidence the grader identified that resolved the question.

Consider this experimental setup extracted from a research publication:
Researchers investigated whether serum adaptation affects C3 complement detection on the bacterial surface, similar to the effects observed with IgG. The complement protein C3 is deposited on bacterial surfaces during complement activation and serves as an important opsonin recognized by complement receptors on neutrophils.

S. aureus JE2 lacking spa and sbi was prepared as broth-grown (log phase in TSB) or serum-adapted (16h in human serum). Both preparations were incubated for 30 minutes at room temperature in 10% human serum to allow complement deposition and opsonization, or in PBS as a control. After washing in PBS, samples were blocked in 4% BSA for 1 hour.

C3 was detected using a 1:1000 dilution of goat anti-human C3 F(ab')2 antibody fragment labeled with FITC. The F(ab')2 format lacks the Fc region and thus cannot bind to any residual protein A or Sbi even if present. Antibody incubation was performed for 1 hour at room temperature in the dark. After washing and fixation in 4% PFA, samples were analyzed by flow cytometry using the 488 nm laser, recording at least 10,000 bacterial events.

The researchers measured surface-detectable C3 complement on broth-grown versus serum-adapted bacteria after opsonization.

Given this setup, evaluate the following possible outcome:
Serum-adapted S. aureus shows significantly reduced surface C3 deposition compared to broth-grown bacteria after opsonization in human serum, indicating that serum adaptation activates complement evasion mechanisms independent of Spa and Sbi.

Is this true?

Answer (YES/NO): NO